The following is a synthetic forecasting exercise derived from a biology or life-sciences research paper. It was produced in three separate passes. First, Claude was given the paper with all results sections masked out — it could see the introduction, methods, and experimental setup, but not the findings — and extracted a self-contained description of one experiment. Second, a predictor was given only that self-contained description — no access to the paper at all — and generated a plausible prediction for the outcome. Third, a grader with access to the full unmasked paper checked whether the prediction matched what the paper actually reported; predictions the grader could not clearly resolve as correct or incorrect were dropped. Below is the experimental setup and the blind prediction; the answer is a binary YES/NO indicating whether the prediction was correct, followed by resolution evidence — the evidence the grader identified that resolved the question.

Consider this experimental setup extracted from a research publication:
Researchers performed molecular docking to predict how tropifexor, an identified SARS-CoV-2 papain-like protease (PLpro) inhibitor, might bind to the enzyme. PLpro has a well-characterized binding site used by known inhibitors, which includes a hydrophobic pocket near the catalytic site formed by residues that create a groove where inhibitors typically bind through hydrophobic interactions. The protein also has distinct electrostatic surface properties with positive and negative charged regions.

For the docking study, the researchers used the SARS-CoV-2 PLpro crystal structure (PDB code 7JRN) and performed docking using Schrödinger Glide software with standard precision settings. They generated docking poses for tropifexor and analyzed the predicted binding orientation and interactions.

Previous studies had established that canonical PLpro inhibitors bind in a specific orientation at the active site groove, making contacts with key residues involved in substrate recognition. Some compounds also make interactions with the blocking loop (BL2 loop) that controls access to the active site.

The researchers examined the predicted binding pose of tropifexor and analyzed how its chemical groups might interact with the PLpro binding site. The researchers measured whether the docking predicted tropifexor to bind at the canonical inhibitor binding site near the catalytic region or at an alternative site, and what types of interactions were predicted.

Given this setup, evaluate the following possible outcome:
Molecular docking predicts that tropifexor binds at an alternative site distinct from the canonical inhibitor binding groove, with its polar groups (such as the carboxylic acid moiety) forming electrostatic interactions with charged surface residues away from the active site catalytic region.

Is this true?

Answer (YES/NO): NO